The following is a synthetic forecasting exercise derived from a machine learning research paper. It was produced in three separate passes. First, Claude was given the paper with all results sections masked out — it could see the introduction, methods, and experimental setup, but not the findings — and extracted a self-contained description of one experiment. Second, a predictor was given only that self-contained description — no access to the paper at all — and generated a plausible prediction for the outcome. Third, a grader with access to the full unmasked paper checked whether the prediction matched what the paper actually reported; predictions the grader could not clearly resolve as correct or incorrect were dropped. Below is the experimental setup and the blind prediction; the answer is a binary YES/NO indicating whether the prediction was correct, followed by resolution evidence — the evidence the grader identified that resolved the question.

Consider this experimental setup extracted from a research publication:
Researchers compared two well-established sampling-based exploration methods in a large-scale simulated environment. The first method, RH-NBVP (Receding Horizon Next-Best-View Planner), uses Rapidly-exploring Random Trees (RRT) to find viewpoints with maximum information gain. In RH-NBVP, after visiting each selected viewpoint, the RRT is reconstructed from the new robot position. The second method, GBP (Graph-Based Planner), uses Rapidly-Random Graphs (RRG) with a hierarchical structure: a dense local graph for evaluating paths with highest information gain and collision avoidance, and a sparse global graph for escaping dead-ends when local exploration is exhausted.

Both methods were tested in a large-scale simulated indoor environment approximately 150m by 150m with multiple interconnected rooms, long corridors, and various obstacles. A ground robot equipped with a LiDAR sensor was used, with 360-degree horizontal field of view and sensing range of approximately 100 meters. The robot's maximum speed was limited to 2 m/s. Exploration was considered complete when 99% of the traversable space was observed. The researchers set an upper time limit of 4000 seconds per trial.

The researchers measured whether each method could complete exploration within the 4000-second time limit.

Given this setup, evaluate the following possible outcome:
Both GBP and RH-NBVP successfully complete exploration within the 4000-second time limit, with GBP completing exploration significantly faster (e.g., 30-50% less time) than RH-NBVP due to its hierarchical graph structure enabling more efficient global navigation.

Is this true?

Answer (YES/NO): NO